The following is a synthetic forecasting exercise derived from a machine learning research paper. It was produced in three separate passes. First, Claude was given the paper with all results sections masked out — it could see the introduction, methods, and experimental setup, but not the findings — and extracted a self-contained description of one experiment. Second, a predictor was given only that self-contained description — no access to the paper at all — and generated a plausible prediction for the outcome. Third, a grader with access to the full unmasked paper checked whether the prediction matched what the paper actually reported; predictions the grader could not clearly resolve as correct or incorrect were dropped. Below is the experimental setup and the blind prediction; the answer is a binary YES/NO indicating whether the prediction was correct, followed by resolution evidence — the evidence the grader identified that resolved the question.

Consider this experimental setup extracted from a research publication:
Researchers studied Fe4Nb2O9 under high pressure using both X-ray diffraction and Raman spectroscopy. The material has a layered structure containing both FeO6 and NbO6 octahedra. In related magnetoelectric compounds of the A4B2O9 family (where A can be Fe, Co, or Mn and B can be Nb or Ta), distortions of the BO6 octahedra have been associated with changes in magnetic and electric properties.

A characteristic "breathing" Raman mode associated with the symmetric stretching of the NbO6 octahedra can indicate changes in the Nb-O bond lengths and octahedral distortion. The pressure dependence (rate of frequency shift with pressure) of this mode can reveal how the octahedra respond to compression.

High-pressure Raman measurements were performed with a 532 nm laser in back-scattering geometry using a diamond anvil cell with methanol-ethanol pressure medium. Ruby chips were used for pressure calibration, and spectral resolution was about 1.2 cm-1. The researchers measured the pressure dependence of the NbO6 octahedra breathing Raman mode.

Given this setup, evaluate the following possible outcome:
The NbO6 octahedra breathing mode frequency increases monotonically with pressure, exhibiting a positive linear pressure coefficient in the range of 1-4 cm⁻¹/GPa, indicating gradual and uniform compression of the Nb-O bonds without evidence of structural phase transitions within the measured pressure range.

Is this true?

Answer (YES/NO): NO